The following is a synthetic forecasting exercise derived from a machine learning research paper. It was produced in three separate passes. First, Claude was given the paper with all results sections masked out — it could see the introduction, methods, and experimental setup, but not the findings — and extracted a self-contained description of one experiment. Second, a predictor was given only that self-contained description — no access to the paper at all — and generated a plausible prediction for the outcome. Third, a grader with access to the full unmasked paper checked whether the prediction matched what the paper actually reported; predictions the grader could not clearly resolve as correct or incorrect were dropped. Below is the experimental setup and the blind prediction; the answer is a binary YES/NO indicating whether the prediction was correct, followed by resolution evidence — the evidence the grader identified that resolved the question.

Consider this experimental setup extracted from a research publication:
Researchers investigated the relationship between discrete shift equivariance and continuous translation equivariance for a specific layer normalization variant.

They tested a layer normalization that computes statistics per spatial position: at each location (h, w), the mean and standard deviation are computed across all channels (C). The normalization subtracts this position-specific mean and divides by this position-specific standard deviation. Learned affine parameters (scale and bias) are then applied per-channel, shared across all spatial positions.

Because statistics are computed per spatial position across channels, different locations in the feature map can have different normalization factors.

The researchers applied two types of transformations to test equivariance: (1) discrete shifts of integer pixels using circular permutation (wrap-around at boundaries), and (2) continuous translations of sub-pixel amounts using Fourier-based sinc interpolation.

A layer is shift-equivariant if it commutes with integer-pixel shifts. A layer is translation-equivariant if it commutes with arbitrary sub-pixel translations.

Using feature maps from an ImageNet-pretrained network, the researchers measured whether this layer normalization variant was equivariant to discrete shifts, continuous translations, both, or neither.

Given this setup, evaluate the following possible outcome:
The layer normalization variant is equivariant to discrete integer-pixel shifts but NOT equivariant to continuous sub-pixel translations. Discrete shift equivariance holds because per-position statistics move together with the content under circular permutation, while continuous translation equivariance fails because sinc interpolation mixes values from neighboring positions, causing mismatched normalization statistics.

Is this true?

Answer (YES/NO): YES